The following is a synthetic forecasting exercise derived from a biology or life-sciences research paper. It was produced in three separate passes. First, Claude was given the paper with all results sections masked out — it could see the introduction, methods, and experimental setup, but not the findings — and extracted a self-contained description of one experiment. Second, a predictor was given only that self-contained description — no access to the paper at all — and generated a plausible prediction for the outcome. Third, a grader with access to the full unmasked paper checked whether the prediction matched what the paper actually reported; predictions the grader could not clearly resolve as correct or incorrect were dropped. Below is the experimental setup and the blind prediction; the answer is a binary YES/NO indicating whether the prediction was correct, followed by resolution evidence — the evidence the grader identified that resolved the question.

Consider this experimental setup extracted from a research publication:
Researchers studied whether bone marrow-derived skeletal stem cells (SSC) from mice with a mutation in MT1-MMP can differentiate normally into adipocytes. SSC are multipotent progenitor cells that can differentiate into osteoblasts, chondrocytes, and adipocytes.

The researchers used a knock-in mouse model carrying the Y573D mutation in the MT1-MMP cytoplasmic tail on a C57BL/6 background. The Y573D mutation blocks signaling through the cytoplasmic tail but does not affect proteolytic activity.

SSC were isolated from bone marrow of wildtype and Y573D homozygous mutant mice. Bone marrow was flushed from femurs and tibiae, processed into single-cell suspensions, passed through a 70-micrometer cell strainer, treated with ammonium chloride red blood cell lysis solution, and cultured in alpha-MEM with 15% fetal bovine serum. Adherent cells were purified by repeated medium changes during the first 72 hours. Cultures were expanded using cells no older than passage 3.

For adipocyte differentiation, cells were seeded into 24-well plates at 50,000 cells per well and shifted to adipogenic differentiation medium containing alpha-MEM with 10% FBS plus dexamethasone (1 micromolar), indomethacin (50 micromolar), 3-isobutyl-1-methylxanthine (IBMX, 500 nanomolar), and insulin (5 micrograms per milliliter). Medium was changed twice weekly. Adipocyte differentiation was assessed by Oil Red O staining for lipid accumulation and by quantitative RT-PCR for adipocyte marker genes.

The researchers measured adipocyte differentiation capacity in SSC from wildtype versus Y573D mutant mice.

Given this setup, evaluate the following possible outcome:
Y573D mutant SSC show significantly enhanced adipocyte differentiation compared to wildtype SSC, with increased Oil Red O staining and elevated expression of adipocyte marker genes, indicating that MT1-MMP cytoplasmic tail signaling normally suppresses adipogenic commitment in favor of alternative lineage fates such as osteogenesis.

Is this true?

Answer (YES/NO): NO